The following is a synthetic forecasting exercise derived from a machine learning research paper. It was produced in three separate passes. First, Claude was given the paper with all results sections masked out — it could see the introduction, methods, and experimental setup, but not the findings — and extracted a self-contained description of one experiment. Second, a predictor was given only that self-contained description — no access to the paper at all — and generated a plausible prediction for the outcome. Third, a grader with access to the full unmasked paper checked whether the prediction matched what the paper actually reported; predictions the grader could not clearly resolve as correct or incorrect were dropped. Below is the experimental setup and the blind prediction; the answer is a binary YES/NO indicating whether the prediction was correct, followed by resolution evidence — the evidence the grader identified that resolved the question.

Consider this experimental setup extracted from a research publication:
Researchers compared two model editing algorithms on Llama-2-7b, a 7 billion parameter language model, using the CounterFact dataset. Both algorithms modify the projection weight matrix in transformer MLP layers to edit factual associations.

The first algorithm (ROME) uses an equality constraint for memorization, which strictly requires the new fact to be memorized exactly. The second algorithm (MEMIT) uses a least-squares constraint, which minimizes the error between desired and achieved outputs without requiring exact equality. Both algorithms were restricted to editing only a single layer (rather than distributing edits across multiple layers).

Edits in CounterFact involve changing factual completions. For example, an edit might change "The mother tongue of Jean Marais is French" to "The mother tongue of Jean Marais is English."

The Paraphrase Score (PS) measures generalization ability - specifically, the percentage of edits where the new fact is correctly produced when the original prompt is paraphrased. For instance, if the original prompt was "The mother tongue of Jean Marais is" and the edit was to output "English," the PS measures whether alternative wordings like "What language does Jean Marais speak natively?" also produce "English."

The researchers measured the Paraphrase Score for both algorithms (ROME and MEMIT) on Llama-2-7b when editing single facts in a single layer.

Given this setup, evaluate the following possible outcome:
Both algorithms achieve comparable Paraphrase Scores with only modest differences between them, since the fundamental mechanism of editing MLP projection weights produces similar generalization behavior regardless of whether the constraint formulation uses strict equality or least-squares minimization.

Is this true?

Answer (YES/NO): YES